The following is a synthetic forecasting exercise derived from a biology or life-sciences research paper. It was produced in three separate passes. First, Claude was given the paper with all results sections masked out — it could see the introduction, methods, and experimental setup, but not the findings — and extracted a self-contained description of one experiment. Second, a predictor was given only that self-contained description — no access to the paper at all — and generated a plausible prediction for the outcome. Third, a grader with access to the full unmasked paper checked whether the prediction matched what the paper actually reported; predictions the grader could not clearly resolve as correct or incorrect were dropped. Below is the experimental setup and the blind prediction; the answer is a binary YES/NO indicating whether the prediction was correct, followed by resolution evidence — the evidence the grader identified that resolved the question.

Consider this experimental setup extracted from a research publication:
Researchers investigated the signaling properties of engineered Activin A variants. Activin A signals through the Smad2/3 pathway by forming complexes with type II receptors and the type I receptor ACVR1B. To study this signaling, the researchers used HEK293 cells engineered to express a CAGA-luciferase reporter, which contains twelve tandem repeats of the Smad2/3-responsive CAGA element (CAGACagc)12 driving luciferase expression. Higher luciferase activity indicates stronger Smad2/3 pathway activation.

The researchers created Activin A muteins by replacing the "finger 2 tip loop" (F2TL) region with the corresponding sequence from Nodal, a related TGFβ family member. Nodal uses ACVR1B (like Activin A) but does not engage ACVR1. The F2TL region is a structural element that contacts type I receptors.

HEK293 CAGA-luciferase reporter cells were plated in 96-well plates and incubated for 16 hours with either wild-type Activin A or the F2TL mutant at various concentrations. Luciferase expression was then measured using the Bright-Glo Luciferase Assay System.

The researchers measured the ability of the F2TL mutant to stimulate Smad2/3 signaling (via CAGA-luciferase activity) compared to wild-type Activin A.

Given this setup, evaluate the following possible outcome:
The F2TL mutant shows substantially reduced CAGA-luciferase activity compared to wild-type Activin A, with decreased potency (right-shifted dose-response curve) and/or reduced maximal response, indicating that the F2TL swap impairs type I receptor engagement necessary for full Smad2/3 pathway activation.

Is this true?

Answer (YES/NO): NO